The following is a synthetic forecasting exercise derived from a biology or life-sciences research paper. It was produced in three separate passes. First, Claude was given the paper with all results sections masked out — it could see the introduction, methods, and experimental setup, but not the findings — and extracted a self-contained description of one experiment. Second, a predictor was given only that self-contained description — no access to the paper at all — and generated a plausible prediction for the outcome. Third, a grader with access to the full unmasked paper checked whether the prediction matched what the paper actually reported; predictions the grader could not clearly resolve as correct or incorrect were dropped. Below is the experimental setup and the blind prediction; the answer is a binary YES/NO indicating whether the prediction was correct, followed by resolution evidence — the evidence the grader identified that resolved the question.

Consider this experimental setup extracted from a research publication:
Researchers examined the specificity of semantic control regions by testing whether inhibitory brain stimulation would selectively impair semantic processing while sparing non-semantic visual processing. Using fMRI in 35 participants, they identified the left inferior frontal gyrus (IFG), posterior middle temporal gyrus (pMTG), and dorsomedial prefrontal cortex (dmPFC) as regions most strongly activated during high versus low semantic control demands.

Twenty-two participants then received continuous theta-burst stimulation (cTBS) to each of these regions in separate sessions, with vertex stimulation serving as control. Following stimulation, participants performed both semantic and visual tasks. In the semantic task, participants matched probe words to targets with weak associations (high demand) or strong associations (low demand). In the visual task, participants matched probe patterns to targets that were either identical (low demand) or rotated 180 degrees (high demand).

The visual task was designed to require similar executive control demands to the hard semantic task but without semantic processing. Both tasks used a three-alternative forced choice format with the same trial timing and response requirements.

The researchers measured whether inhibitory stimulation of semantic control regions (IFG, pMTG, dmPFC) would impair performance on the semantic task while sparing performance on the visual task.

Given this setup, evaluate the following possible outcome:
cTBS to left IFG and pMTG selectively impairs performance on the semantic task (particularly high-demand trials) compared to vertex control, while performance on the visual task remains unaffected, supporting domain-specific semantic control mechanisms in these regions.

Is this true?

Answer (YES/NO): YES